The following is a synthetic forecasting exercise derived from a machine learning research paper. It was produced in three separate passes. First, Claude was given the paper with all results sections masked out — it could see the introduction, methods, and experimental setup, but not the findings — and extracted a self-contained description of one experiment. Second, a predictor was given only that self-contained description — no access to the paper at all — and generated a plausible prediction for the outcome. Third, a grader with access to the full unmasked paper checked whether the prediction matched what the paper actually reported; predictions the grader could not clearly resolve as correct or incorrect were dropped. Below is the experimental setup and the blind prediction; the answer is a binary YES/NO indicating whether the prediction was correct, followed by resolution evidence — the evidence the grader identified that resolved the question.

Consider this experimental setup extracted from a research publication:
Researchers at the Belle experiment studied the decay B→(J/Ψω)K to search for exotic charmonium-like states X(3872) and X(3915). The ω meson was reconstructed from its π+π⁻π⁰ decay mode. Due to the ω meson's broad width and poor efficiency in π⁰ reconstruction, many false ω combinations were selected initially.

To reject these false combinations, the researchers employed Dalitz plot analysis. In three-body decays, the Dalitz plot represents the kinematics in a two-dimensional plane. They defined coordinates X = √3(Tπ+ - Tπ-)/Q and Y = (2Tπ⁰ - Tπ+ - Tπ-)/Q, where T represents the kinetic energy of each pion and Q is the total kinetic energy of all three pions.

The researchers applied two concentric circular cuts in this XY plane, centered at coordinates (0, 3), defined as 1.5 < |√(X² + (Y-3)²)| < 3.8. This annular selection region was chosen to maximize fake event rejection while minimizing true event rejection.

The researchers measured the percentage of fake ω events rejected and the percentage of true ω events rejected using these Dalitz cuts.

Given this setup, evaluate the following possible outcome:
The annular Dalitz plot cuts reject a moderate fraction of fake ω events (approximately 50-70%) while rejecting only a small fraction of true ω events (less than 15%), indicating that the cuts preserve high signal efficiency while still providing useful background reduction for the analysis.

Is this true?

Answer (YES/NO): NO